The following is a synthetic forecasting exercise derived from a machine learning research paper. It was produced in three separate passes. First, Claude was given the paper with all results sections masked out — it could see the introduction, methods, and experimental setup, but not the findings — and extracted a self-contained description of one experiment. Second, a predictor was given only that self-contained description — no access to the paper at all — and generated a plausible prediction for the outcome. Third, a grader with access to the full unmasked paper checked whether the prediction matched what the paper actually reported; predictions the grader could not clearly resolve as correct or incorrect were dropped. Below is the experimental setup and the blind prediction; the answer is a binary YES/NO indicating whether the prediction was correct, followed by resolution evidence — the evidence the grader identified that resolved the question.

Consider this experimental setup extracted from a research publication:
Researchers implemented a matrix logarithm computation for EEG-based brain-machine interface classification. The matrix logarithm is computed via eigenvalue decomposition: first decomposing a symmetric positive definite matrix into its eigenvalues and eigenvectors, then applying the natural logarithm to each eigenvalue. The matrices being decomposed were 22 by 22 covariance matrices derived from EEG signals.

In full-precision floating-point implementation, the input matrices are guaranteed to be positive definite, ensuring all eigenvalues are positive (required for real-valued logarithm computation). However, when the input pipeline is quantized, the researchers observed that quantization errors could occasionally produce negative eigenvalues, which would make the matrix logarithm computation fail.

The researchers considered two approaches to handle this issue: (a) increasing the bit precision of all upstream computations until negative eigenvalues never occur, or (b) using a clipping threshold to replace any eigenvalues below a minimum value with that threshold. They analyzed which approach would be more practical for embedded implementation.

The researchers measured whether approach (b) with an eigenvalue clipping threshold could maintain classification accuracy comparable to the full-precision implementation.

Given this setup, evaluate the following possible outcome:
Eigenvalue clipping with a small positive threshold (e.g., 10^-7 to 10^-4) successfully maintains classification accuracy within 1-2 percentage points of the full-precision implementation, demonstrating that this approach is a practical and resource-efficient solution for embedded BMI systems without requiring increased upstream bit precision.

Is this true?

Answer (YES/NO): YES